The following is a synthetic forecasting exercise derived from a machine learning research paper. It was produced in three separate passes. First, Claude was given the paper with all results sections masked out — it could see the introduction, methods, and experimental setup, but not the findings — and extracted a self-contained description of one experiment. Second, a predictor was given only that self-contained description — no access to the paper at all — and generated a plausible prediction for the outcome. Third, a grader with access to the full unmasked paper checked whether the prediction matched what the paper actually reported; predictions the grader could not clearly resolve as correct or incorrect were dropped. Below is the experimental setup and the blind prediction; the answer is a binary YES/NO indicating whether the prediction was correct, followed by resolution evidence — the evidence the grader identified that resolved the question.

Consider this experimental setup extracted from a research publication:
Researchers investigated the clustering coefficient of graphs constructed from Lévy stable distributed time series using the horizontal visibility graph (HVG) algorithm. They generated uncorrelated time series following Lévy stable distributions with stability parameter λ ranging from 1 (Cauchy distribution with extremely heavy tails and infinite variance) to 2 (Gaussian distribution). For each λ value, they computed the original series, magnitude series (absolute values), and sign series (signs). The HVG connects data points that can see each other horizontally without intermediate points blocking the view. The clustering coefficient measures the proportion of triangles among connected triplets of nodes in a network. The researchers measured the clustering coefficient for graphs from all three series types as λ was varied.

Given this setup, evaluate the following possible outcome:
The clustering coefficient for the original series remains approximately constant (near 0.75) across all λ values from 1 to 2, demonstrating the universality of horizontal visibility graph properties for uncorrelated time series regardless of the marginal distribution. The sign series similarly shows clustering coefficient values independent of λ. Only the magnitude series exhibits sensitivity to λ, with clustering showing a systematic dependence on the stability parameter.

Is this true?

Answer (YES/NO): NO